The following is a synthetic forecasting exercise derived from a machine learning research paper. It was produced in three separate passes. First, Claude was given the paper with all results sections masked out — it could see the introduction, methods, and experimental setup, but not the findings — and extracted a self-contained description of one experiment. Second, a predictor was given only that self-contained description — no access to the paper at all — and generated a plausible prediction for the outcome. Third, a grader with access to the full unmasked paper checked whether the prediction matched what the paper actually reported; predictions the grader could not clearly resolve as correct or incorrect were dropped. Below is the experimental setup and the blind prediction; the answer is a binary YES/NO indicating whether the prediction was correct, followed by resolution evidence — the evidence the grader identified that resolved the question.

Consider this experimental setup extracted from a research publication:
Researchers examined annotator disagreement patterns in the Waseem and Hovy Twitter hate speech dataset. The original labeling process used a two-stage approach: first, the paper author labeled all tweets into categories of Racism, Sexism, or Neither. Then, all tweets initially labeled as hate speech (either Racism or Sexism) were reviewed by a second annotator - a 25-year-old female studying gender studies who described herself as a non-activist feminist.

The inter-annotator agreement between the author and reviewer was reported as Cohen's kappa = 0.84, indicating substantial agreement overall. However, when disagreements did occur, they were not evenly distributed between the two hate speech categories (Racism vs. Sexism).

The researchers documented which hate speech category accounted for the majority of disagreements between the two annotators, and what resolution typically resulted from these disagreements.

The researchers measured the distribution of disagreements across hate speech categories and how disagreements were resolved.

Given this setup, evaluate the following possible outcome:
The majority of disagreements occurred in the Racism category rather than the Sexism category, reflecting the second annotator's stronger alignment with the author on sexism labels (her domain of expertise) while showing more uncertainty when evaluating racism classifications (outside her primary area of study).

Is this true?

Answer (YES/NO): NO